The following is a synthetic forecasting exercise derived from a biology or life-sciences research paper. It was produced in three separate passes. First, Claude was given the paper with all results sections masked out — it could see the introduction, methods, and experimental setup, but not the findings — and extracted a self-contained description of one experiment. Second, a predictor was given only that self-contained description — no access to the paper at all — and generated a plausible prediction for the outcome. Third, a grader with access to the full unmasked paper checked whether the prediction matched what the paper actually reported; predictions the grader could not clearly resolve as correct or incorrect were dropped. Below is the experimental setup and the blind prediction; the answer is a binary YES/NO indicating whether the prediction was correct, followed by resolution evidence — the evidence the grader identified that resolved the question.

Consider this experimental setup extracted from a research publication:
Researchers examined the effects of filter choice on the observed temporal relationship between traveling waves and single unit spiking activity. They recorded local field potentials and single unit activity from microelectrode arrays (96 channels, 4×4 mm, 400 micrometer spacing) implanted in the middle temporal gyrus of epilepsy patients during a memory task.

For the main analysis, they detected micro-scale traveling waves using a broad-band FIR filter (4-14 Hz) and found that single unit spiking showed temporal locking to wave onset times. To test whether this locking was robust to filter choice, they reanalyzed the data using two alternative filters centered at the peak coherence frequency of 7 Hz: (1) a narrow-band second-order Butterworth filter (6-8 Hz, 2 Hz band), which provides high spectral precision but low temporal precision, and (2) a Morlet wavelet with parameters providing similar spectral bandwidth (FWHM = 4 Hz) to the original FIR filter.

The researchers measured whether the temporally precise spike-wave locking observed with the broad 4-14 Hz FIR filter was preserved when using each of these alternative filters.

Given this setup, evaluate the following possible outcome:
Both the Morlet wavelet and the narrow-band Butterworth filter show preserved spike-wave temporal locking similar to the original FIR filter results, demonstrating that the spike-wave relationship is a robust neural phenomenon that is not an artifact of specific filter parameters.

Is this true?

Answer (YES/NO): NO